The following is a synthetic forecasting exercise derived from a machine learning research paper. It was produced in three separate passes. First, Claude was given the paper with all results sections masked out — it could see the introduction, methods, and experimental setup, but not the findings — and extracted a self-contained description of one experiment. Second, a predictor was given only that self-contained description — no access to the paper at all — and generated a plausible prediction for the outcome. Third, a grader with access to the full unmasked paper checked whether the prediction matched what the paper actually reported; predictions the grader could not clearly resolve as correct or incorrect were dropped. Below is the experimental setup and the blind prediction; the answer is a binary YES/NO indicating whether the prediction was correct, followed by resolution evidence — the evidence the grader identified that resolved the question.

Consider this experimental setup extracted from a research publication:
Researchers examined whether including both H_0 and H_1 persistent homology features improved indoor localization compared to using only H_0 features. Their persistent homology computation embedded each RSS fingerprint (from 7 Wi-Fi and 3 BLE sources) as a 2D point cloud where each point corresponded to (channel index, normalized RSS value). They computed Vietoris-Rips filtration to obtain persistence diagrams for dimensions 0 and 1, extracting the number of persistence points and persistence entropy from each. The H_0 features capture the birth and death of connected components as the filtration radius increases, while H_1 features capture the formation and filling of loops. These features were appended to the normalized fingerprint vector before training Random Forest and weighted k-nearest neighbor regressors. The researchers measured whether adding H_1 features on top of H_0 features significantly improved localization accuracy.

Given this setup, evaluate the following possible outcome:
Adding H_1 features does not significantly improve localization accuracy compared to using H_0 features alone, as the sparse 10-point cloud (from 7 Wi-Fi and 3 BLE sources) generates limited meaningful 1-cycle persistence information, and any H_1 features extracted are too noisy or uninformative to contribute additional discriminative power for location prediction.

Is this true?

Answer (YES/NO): YES